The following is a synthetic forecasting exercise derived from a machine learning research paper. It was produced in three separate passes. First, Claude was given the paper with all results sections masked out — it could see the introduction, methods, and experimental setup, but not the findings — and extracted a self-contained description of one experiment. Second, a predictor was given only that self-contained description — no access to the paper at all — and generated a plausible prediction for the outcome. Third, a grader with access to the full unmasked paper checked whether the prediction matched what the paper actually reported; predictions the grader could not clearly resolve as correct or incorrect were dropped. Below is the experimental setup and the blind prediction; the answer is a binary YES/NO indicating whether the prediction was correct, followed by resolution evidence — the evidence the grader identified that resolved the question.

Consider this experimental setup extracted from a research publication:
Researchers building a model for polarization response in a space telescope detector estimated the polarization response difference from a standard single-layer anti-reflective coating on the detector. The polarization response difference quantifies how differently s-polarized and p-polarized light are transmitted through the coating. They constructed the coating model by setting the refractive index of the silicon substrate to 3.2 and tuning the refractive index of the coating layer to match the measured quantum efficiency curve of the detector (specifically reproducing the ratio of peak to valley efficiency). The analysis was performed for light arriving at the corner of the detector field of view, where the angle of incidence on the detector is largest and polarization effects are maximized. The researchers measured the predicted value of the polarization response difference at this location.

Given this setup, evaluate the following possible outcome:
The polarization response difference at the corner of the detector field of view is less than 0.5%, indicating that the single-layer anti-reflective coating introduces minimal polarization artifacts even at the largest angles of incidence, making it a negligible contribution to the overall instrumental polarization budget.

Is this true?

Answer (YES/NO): NO